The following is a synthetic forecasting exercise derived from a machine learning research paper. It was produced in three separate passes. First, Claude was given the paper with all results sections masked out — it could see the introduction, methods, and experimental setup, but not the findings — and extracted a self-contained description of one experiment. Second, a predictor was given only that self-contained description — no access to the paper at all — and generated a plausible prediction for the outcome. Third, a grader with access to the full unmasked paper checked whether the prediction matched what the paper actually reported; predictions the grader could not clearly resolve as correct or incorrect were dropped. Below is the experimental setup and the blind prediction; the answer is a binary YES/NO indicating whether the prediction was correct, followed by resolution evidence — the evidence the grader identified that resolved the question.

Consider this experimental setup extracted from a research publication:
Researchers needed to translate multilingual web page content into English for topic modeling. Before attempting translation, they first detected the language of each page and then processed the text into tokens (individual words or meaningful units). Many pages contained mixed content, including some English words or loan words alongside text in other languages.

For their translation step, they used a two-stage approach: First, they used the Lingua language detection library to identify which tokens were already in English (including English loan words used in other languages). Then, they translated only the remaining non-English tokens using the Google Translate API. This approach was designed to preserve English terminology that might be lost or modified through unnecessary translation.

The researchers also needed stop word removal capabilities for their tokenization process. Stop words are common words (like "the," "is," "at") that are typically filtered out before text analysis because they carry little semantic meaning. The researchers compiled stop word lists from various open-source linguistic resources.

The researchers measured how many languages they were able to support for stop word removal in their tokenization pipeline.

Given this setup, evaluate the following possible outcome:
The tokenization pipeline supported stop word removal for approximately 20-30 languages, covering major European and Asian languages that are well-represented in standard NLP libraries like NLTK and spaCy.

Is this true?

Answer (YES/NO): NO